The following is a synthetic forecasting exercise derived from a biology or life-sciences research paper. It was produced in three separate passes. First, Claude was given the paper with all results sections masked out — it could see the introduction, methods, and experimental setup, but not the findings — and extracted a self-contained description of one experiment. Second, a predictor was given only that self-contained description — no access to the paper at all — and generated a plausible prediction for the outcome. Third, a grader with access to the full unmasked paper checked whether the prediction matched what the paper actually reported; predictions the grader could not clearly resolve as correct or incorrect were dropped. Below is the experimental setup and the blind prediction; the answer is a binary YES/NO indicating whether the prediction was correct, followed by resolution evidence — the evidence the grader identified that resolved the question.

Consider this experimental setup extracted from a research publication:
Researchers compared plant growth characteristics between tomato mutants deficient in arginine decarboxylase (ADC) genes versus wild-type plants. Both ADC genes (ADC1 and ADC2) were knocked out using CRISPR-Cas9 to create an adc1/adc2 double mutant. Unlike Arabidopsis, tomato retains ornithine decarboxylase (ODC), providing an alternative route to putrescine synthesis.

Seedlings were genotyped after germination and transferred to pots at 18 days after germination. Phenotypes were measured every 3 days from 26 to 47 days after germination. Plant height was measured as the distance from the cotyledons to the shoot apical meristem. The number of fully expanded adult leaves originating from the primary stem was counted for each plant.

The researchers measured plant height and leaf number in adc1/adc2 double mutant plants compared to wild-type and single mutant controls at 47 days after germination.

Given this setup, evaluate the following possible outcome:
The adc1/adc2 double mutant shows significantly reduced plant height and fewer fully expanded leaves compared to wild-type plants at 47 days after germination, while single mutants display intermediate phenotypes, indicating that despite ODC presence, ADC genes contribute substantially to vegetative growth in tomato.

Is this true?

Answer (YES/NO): NO